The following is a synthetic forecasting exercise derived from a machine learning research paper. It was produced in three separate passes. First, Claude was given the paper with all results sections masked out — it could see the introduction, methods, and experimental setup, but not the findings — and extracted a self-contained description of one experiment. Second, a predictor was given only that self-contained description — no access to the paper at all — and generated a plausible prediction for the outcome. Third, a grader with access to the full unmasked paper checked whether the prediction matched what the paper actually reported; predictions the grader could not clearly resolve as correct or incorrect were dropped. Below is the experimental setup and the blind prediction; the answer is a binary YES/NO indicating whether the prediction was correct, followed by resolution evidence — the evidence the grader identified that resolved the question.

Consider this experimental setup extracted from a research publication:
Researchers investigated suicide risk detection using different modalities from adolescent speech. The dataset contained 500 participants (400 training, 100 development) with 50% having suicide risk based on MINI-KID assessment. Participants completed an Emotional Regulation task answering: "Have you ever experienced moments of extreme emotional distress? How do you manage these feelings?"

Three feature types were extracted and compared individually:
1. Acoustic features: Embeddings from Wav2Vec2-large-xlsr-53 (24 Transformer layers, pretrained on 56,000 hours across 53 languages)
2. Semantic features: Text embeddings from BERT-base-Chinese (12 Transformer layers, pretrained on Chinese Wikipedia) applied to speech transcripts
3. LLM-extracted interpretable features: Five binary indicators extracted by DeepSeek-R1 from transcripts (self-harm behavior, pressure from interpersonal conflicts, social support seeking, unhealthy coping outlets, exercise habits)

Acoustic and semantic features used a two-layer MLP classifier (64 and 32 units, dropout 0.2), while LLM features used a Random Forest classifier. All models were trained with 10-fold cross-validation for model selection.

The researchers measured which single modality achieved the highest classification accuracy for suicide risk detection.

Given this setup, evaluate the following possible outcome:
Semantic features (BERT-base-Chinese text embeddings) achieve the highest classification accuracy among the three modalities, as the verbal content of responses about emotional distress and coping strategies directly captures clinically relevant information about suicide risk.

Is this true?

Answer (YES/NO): NO